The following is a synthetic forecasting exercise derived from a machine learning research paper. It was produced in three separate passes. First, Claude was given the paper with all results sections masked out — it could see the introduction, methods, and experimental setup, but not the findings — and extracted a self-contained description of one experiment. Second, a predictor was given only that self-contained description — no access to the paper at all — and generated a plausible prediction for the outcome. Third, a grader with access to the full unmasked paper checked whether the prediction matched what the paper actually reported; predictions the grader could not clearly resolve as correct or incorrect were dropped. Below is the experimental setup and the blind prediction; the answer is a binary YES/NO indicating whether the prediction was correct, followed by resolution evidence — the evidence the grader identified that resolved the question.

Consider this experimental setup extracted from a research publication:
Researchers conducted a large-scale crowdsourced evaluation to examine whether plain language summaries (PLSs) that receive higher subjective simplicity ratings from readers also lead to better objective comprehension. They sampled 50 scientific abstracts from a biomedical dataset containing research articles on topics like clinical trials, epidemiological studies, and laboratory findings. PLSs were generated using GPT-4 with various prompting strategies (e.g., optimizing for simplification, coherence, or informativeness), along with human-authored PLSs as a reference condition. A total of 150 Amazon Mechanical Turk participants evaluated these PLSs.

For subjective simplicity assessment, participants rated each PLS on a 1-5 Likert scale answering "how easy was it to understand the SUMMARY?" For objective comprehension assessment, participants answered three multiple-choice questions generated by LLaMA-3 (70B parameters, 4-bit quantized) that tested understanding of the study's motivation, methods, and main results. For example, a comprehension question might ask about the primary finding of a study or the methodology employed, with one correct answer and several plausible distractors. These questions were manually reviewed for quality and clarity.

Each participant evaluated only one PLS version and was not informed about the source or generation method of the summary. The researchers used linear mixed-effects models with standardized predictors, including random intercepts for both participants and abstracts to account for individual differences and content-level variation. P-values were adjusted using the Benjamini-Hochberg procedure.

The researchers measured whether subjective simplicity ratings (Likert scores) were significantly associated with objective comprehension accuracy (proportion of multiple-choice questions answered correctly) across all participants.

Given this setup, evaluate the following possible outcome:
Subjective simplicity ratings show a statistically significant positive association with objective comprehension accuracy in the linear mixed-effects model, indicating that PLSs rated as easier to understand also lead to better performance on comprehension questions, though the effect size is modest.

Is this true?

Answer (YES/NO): YES